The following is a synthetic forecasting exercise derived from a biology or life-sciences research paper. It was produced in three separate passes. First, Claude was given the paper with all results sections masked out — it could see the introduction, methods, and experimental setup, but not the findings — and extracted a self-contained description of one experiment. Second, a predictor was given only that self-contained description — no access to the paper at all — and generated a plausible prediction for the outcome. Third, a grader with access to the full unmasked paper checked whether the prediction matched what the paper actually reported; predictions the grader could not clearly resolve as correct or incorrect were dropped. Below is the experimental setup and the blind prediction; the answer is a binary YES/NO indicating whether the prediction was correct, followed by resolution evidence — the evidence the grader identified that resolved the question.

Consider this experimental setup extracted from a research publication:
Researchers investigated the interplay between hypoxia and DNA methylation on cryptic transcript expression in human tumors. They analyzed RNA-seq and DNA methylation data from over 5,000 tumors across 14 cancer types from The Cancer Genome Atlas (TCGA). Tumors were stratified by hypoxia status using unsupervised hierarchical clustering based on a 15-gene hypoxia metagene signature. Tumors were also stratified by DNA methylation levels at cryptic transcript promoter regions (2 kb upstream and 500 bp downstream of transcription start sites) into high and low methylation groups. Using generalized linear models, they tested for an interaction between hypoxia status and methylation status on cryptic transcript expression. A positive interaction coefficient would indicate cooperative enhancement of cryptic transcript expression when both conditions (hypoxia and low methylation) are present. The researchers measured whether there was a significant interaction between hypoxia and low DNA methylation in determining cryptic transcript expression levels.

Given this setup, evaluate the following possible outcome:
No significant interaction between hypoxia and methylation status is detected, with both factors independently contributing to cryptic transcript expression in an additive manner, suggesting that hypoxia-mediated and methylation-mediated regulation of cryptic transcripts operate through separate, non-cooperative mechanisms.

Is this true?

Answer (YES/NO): NO